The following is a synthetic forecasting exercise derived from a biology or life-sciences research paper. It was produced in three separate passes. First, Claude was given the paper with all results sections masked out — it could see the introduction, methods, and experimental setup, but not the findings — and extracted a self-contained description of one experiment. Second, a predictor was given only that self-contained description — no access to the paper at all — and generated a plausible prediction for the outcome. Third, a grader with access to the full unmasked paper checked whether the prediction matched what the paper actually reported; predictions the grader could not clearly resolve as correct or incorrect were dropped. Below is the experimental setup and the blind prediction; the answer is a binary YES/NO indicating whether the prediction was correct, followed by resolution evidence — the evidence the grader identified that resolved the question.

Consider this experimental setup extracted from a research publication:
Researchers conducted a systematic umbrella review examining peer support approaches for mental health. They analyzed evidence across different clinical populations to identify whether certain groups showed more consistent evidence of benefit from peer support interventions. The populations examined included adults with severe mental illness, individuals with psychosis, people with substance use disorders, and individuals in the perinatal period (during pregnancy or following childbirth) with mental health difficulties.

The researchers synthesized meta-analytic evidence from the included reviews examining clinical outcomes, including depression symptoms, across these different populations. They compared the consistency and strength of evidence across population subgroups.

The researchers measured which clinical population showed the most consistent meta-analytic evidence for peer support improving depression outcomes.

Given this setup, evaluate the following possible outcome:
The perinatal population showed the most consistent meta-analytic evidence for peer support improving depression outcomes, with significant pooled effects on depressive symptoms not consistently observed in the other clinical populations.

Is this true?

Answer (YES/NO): YES